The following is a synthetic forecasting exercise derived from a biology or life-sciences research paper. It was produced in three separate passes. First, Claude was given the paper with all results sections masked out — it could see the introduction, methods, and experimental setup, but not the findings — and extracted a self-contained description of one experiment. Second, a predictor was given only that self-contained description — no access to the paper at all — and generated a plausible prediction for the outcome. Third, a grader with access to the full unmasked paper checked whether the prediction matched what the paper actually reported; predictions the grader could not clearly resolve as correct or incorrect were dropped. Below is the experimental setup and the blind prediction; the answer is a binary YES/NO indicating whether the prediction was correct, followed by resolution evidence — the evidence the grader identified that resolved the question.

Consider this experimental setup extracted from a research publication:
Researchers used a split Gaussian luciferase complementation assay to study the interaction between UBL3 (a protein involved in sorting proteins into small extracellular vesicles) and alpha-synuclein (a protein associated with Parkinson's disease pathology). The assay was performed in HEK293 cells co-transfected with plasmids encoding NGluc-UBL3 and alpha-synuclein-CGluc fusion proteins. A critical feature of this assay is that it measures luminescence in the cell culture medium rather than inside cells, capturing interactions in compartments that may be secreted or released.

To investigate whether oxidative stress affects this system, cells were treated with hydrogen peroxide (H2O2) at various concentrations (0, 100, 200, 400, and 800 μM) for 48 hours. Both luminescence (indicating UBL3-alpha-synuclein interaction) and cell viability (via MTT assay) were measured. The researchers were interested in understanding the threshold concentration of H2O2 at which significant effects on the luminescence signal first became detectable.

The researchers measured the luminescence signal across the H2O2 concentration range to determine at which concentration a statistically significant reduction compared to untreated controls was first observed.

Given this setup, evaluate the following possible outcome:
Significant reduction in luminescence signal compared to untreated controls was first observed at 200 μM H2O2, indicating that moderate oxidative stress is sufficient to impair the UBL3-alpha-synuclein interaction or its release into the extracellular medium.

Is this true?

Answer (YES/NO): NO